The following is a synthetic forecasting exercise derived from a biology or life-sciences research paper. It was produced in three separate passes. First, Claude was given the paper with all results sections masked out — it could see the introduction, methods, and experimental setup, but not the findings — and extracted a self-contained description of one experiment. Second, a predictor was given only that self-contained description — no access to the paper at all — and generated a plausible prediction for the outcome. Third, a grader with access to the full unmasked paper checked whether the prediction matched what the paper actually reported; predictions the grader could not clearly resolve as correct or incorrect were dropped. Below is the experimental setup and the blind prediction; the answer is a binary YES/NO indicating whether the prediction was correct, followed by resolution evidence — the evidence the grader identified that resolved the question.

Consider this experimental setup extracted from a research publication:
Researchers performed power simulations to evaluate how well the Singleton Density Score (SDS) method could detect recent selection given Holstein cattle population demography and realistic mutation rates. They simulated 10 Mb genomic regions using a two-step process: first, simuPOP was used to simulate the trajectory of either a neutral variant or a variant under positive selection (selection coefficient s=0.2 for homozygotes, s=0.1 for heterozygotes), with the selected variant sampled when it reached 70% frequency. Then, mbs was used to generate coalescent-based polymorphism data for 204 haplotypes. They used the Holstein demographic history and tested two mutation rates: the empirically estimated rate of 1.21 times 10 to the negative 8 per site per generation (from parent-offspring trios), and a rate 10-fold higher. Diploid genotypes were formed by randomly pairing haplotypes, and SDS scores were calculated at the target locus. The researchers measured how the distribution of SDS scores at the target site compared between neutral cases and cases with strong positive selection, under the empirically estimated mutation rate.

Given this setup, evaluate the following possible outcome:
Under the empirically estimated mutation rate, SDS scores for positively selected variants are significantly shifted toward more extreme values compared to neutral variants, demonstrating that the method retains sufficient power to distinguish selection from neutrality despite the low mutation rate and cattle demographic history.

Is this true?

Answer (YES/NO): NO